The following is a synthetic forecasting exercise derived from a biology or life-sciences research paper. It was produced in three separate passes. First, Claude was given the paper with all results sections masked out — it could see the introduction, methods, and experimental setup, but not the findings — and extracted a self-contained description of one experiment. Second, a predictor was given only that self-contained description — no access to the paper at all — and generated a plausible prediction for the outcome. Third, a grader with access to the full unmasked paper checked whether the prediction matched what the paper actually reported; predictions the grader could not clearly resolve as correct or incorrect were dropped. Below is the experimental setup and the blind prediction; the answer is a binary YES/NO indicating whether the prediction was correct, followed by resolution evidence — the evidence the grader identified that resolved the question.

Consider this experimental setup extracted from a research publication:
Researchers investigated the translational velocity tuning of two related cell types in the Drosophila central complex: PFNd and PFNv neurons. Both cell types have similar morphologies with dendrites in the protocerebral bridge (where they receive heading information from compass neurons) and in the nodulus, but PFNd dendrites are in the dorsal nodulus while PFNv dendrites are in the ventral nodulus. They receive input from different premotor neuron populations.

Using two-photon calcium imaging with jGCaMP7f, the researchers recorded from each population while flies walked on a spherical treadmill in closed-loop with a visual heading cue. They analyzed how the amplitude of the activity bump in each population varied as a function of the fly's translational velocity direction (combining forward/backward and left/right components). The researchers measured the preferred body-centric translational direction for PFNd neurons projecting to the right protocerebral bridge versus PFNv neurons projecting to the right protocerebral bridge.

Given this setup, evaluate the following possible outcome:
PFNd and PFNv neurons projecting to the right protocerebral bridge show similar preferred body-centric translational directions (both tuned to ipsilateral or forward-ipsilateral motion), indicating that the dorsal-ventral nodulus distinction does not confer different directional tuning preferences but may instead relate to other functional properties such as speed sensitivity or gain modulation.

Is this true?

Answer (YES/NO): NO